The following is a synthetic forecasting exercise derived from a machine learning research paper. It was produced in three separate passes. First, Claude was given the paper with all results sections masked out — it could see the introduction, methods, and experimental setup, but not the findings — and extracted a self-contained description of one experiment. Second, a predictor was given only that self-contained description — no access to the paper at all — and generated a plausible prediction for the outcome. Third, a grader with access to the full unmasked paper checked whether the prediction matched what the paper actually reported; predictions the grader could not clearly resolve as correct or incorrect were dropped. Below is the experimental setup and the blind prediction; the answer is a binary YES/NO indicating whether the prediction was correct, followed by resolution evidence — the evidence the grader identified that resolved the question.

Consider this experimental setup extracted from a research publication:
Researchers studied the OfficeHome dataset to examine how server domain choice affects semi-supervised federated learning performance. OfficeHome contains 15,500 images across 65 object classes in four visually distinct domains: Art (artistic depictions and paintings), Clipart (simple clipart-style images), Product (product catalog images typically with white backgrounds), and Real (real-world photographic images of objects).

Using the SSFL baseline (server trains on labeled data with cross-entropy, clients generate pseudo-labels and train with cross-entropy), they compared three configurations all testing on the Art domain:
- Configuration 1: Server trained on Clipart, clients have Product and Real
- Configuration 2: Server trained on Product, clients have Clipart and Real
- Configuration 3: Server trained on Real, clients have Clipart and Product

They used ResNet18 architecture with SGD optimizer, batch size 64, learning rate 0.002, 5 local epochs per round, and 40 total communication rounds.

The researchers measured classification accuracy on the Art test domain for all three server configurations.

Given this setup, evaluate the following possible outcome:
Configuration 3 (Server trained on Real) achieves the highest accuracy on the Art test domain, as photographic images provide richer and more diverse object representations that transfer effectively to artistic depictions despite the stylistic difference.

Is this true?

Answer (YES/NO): YES